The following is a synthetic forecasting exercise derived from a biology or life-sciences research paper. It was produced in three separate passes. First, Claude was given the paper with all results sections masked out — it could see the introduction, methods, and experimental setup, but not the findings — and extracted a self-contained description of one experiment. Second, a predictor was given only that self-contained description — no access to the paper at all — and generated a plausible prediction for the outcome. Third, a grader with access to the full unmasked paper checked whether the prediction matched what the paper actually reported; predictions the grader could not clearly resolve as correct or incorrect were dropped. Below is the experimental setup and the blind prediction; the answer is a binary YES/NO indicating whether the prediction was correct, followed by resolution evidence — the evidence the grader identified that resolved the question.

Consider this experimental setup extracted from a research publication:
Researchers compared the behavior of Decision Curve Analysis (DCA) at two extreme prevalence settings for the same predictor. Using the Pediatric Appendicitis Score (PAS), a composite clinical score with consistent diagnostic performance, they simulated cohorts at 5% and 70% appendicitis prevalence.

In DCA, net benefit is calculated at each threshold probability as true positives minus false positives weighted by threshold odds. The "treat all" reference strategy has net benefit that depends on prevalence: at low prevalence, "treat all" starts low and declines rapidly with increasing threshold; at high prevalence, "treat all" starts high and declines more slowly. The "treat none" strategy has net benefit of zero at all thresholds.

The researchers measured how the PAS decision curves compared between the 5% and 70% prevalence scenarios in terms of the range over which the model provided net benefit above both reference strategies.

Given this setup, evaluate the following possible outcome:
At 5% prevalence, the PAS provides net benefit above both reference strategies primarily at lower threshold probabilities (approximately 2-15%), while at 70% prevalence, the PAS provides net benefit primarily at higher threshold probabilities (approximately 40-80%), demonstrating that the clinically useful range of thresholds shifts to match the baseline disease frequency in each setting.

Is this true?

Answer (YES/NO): NO